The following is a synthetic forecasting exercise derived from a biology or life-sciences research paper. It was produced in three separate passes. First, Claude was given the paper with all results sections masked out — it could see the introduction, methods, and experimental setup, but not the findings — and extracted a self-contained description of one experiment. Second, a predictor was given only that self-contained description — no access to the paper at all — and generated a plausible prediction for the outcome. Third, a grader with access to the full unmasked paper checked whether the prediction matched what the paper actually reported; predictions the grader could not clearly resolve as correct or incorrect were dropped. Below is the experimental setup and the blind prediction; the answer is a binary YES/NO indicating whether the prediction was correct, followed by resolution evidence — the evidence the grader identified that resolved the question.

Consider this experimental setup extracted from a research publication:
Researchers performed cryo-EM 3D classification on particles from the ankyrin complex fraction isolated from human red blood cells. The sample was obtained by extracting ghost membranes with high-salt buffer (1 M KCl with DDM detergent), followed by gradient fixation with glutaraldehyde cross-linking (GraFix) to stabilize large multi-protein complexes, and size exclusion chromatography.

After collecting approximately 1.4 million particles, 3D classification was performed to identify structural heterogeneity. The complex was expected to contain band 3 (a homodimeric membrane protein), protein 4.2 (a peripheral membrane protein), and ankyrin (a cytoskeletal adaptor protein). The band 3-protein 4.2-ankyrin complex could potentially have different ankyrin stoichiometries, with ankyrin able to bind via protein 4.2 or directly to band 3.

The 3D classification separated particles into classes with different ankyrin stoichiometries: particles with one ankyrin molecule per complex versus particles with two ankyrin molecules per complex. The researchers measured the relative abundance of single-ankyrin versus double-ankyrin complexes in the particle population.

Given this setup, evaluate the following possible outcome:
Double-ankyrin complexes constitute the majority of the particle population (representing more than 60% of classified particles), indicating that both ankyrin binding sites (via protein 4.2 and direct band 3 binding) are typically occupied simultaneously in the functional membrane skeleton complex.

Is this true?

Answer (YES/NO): NO